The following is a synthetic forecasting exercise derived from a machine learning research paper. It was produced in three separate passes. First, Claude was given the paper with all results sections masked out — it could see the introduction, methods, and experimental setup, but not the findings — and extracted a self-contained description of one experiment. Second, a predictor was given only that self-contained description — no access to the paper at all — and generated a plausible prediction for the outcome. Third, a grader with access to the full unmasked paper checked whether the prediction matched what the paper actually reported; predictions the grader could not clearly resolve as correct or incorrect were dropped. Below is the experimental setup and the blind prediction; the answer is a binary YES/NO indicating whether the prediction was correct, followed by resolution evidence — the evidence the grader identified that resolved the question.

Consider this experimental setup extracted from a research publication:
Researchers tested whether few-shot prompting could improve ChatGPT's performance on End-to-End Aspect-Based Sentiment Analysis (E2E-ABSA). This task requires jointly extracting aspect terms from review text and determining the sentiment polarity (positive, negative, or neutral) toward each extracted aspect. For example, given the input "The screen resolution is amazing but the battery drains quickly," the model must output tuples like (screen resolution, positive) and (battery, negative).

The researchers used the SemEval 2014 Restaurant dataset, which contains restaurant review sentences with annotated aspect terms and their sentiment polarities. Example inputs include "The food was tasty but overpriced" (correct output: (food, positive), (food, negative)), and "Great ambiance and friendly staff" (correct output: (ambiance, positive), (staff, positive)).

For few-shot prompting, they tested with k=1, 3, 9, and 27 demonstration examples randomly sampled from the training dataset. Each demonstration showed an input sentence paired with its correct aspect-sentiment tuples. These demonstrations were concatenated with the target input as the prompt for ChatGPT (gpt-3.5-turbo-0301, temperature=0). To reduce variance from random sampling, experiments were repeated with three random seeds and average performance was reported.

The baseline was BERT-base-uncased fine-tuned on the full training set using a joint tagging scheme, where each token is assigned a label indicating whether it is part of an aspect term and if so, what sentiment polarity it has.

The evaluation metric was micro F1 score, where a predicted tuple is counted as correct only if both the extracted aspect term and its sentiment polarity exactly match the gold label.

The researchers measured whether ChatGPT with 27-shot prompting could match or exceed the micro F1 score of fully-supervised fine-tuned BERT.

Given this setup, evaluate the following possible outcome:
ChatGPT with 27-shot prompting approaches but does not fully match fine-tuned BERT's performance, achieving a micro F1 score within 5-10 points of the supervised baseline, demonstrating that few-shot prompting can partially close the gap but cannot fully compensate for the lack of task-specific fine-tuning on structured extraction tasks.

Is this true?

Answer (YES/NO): NO